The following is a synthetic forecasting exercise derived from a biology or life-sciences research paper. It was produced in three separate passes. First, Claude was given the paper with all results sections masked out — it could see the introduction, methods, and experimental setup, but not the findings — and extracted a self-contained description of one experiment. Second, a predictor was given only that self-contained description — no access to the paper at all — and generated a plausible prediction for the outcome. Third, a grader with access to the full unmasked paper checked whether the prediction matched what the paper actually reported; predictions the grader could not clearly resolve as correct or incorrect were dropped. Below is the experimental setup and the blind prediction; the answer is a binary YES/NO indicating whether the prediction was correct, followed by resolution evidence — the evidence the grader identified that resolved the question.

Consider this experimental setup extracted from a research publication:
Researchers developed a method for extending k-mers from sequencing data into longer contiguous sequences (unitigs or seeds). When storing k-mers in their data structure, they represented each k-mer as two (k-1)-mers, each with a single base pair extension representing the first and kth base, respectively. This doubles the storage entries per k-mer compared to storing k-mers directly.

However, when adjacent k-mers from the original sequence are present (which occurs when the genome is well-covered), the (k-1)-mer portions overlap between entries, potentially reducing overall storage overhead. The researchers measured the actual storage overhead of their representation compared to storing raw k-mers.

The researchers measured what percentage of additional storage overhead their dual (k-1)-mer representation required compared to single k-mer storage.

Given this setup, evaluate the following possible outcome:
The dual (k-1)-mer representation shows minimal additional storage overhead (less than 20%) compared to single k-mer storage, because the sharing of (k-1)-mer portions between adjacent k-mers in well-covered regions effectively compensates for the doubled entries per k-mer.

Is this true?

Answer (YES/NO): YES